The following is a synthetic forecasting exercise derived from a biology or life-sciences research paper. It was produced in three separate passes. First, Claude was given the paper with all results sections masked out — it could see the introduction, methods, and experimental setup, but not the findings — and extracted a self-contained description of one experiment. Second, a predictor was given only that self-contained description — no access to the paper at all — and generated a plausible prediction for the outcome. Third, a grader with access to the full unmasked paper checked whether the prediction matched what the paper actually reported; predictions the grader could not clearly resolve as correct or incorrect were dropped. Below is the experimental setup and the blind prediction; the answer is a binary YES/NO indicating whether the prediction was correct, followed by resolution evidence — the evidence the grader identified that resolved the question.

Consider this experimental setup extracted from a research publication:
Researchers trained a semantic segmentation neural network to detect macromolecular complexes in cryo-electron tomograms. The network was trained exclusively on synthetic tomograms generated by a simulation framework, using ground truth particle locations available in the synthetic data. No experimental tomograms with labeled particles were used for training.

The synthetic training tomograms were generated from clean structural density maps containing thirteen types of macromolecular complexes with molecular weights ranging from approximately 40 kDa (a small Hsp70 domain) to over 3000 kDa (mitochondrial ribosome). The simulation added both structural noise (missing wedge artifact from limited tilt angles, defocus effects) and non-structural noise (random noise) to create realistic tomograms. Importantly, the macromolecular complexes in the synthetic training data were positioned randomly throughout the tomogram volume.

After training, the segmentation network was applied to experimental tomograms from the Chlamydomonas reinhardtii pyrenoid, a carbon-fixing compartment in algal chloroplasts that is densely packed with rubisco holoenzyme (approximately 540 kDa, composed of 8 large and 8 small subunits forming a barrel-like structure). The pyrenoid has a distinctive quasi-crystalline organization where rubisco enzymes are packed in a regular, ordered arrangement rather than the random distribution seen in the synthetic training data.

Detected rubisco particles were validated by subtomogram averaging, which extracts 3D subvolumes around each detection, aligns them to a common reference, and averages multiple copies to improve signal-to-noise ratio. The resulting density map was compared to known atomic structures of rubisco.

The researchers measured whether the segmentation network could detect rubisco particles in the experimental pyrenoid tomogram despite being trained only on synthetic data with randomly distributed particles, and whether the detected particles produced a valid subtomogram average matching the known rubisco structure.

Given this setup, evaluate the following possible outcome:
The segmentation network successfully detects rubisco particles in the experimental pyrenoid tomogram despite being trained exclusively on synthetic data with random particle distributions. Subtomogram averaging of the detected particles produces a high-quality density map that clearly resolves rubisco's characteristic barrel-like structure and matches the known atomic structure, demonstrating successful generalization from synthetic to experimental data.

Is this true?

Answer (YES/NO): YES